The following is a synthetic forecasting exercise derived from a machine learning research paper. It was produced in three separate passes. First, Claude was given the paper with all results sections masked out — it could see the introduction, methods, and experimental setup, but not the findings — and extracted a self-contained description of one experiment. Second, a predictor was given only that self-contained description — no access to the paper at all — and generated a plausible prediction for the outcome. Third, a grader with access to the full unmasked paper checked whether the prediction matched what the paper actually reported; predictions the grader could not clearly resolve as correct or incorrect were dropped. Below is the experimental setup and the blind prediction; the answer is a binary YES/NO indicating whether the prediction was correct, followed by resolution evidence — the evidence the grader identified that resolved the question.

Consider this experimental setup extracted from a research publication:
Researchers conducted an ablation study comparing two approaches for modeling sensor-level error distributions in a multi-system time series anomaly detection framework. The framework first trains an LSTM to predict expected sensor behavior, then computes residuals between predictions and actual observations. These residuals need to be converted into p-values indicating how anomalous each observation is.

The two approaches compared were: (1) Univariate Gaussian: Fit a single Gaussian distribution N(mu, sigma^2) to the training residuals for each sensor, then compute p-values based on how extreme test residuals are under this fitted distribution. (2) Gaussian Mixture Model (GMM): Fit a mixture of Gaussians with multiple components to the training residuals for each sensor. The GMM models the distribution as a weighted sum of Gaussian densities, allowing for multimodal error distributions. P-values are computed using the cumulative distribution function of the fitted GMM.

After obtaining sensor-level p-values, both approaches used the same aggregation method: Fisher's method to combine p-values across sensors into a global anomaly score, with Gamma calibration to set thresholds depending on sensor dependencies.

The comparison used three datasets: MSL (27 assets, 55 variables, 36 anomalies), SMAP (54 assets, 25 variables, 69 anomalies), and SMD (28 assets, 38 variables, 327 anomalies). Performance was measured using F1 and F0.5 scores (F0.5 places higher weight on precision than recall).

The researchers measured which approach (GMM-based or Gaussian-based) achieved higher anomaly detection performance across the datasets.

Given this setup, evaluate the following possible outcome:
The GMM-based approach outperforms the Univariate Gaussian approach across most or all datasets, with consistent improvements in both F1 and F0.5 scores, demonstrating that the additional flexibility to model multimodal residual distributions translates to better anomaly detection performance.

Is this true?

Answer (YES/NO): YES